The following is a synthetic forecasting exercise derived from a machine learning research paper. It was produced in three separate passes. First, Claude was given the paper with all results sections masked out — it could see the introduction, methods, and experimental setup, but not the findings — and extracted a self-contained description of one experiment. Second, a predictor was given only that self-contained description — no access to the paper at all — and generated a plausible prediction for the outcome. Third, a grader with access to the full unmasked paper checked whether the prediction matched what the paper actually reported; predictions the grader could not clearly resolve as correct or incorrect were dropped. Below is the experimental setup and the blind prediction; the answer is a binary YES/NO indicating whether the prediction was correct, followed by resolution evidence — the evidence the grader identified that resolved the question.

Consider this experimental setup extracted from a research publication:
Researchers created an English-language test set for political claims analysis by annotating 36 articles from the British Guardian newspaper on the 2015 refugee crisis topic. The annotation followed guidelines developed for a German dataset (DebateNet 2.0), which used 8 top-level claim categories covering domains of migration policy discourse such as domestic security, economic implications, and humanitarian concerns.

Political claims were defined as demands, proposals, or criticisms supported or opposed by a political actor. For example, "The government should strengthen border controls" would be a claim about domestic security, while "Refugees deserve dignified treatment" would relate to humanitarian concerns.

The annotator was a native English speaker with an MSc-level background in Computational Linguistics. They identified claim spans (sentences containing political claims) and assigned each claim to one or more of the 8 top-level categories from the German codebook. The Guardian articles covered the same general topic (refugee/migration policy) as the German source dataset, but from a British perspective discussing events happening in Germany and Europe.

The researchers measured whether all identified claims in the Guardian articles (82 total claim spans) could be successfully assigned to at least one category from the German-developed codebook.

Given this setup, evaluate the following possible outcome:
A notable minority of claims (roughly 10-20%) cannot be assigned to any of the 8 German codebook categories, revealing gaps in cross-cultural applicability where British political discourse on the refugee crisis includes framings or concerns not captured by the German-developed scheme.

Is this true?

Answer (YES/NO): NO